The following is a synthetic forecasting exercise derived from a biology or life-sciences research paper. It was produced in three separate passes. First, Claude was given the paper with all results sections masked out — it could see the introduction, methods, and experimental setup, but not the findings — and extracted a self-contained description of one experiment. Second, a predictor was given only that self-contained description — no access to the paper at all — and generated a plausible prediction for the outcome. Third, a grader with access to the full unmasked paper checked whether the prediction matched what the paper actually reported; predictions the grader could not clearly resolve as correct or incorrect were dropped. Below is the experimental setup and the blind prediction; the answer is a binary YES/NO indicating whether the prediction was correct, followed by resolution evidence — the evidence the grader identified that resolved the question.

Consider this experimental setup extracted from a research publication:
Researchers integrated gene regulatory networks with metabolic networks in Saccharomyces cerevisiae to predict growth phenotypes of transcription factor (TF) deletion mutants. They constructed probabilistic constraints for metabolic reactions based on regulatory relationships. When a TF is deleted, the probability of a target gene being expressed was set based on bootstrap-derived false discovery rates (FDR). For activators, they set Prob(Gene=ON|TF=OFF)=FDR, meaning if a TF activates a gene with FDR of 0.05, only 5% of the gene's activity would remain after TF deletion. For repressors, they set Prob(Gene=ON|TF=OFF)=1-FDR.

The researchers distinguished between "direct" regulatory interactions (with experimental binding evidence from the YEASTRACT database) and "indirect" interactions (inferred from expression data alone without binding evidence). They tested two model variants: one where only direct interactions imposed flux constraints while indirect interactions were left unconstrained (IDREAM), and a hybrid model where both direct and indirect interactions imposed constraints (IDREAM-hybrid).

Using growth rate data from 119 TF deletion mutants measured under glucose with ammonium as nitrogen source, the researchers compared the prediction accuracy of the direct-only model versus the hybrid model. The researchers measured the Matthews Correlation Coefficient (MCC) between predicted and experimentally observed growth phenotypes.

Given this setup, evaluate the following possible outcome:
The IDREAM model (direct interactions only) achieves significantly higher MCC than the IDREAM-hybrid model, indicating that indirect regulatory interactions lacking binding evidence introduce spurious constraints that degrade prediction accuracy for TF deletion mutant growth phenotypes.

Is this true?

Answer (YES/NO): NO